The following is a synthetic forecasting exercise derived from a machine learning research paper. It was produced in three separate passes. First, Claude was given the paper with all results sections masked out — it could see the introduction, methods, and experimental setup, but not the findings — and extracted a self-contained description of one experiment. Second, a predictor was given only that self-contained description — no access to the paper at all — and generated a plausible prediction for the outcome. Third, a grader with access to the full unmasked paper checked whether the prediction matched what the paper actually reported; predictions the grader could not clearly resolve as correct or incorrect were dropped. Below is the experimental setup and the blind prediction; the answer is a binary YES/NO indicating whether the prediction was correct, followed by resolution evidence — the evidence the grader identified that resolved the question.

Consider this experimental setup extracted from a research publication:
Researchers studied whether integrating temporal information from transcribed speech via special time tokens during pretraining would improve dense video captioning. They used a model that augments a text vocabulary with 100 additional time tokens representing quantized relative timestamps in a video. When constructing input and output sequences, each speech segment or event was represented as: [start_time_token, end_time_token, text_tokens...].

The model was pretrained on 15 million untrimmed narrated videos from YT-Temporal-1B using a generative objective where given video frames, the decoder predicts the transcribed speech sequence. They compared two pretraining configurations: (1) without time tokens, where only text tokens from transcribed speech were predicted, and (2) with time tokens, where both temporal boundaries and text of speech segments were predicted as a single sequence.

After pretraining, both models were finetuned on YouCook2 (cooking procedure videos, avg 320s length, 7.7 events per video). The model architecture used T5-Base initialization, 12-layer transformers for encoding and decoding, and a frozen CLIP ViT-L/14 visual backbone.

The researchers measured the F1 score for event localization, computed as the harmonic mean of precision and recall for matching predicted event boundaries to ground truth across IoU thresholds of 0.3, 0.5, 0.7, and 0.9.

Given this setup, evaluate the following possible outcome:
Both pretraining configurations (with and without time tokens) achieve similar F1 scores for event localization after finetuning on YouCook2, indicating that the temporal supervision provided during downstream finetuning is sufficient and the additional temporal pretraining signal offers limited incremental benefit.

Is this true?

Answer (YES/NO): NO